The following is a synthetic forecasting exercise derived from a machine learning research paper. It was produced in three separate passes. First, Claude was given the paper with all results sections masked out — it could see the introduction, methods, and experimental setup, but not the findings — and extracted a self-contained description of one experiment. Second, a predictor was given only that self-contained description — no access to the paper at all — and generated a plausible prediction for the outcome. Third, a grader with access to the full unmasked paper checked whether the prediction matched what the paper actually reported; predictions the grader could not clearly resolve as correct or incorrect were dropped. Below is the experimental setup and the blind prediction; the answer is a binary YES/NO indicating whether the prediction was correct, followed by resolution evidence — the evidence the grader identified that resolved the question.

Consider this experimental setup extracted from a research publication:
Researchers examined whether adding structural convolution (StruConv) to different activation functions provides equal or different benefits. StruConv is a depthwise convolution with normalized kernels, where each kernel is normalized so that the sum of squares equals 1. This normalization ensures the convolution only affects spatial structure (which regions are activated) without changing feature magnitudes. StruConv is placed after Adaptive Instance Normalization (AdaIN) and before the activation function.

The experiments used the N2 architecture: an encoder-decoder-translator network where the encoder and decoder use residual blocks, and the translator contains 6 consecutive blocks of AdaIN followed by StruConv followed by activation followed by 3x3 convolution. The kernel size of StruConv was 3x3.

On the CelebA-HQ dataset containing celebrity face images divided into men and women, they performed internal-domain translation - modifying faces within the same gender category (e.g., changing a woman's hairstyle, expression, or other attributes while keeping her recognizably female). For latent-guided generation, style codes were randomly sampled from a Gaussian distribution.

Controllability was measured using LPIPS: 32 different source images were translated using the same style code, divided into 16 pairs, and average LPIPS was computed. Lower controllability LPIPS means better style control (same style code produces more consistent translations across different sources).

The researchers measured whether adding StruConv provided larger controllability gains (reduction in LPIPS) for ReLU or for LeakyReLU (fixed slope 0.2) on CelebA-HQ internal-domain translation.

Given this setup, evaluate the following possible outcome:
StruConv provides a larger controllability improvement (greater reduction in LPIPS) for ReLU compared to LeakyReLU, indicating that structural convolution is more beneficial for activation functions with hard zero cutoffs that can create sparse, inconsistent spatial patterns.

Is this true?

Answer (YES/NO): YES